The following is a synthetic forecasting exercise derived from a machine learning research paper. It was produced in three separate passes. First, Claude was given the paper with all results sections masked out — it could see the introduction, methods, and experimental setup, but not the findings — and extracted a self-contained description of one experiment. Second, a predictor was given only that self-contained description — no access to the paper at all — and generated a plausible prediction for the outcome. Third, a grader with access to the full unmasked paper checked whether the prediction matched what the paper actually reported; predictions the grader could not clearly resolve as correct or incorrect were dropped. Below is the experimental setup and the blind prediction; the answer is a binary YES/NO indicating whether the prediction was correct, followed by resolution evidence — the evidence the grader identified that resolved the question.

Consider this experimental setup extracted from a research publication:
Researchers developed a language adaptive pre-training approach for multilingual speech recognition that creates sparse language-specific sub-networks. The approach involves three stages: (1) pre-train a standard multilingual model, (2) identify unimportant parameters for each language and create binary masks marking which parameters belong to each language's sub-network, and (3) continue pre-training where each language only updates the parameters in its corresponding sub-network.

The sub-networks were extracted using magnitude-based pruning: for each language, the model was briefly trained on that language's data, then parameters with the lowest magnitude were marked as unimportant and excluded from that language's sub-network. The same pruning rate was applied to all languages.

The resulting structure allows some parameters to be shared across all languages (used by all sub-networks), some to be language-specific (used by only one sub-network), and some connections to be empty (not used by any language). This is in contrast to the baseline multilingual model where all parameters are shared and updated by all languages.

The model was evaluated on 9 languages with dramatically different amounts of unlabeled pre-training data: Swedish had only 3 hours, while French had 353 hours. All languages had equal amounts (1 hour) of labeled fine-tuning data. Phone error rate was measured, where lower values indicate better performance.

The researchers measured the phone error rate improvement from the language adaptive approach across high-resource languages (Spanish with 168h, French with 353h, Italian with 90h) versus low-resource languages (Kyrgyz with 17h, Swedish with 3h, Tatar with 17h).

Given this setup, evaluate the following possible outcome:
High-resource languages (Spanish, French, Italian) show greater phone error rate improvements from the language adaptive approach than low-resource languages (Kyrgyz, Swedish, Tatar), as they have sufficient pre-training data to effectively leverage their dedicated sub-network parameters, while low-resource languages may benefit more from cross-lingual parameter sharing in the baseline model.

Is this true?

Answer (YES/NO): YES